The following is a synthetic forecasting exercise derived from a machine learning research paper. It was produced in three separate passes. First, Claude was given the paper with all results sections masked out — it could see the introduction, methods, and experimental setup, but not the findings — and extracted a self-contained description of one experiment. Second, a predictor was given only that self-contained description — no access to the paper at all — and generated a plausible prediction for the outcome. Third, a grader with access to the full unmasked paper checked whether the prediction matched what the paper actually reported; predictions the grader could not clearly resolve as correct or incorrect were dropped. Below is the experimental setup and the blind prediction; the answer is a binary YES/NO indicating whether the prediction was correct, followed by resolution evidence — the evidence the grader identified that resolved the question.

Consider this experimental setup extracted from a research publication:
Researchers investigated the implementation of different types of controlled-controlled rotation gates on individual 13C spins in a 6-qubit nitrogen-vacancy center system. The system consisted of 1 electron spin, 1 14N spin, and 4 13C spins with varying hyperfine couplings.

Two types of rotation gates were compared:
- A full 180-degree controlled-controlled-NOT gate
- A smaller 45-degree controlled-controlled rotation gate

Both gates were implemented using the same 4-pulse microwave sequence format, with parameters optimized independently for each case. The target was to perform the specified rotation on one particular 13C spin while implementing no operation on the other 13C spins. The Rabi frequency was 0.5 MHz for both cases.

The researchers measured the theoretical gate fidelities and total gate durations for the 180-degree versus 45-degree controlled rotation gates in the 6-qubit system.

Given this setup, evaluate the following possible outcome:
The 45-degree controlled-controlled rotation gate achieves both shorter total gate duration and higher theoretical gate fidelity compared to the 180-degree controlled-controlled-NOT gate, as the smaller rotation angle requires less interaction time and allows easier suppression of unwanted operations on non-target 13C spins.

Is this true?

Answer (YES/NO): NO